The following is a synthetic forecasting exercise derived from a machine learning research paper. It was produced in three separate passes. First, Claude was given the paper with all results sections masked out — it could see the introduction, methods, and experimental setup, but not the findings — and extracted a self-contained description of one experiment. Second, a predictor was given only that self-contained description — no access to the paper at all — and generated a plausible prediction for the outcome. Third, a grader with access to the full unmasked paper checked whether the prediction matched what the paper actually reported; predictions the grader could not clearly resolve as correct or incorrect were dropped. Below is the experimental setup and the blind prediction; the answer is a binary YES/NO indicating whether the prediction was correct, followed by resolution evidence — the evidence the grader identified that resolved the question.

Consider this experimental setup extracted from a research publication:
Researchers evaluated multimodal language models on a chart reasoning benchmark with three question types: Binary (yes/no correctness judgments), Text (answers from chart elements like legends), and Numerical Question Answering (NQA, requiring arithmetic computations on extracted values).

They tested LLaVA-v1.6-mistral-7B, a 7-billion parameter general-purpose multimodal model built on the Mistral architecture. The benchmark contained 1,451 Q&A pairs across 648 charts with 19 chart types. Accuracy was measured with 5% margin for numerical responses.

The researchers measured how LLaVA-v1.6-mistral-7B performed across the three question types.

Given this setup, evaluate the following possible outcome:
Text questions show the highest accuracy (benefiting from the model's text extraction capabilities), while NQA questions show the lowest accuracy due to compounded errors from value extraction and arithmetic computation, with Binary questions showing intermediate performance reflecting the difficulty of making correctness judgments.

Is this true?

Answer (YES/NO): NO